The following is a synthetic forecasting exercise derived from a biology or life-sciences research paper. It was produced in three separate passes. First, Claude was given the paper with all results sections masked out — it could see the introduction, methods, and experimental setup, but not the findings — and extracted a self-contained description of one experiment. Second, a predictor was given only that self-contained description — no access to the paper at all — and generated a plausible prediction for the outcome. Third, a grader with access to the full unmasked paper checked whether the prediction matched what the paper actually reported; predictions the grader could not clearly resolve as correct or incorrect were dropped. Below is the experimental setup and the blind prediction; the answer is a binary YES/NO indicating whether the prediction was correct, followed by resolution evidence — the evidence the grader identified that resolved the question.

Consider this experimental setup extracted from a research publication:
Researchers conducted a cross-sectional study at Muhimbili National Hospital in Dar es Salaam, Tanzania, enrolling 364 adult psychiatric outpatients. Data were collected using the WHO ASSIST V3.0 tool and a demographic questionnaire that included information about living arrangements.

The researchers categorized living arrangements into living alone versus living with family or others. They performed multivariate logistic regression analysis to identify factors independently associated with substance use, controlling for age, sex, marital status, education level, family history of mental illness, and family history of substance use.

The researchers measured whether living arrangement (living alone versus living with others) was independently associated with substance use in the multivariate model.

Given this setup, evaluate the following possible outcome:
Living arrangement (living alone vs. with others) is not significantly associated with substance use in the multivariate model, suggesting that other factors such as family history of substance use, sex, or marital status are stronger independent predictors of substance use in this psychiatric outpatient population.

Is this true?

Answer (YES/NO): YES